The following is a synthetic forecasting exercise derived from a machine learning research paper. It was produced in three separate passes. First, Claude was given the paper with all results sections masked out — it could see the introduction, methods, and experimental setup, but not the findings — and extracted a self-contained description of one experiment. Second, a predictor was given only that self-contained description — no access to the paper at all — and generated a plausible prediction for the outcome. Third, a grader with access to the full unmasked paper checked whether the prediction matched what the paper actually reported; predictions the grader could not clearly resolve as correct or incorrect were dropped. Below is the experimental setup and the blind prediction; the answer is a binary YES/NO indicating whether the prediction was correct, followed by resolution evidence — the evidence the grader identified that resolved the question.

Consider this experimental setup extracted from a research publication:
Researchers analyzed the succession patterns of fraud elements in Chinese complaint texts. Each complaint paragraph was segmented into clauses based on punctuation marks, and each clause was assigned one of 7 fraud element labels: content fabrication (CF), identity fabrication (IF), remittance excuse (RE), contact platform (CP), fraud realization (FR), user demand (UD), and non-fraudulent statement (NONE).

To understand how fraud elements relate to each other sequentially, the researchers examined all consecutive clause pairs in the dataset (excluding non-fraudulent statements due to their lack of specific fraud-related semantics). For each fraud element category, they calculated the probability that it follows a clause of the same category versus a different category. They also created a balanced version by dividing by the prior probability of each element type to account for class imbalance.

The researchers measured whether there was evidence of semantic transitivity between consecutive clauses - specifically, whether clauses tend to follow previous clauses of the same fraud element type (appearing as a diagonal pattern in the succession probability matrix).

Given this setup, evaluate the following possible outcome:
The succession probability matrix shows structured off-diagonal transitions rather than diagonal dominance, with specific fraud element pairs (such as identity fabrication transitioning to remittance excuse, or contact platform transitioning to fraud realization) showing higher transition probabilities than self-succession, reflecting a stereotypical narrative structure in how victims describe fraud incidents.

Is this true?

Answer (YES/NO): NO